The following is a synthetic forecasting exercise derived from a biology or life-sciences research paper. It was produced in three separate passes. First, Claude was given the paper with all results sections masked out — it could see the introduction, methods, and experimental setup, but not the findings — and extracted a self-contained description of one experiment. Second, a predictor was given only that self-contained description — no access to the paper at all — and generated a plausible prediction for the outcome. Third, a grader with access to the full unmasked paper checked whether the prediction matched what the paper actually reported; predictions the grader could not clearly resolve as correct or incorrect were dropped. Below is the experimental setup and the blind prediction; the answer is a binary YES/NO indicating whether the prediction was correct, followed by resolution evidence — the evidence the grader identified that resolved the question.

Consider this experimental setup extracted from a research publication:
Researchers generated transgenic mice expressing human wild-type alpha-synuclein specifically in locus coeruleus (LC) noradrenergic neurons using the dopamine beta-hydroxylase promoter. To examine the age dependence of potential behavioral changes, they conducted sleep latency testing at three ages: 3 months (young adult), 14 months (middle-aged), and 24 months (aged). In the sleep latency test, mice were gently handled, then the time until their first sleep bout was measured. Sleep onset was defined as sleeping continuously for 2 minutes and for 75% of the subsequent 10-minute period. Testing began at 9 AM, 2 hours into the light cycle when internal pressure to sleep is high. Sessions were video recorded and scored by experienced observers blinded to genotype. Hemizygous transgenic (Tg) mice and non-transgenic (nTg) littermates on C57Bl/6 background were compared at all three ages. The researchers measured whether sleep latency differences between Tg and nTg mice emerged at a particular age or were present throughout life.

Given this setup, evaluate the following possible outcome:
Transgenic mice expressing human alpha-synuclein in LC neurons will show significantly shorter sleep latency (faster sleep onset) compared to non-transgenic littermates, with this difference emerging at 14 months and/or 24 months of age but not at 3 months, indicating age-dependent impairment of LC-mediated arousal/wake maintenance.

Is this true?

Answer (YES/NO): NO